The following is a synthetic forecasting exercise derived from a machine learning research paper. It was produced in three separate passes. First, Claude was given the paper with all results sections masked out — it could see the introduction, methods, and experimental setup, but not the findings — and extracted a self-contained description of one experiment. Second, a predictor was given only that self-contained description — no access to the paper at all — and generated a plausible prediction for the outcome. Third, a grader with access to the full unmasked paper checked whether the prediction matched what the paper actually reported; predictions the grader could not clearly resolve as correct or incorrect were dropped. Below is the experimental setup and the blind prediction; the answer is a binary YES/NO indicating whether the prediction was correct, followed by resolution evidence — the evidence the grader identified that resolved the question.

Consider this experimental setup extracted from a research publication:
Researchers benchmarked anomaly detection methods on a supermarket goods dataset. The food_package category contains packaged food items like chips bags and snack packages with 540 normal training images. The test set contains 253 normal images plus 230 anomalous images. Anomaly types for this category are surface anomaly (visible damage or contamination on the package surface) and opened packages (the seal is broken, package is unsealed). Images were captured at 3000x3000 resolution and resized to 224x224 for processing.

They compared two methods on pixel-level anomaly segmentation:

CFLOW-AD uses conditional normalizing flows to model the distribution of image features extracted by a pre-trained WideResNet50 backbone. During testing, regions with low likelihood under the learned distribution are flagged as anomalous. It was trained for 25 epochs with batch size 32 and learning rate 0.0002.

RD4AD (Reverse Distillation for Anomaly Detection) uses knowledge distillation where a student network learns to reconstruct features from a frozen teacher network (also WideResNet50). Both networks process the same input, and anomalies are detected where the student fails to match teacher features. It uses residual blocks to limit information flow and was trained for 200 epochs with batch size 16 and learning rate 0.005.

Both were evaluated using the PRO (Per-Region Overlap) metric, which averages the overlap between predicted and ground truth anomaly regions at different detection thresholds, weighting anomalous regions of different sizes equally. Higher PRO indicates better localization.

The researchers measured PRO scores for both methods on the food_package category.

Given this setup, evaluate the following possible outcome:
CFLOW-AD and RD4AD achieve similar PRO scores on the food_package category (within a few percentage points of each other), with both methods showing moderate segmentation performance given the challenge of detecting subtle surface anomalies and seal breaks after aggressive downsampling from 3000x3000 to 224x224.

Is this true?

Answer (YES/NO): NO